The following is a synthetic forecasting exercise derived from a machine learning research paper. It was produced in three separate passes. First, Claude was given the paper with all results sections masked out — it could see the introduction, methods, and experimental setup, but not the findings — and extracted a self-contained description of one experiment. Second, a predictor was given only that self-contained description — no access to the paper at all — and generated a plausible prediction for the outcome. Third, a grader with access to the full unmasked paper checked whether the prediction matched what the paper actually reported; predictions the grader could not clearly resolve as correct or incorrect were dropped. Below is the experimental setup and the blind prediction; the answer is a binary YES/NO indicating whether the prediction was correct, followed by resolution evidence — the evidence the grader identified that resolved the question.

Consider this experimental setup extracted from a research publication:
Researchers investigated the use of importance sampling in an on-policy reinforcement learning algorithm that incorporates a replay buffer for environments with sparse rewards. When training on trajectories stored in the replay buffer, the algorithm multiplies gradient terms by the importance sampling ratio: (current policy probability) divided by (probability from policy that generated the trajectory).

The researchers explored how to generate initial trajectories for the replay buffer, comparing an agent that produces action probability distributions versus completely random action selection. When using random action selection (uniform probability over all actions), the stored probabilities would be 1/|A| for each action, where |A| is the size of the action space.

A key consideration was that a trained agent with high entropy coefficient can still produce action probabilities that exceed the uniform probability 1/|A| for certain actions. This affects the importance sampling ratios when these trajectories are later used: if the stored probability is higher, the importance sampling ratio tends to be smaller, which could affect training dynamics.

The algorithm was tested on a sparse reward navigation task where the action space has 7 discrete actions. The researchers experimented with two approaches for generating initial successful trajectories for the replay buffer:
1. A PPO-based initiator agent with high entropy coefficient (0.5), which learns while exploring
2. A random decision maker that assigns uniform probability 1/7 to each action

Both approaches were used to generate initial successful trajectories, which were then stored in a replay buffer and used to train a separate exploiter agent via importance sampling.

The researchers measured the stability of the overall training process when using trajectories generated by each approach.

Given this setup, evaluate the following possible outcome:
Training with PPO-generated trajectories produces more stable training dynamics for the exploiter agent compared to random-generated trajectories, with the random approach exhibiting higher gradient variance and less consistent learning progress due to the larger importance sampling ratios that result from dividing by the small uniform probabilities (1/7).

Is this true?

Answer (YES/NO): YES